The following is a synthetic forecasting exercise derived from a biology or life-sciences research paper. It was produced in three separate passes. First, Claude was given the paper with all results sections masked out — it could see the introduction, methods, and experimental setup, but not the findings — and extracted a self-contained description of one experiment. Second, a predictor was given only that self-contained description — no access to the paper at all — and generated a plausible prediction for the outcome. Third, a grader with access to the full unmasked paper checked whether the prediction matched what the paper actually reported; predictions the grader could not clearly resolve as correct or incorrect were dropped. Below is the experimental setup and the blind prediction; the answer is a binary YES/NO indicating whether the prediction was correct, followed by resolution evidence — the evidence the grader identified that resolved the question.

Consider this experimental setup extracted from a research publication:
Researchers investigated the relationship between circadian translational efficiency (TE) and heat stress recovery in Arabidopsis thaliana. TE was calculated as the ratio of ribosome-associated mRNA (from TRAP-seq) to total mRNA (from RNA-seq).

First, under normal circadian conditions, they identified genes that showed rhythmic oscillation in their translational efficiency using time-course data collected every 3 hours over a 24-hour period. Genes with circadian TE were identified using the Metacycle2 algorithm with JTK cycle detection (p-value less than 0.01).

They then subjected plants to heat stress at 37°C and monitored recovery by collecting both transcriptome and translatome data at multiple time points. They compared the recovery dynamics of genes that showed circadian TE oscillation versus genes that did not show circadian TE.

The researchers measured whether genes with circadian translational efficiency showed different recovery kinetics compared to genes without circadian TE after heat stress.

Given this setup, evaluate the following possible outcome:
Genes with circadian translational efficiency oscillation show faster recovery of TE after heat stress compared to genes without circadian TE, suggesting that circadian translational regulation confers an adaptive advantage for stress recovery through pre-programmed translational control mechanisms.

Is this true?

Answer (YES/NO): NO